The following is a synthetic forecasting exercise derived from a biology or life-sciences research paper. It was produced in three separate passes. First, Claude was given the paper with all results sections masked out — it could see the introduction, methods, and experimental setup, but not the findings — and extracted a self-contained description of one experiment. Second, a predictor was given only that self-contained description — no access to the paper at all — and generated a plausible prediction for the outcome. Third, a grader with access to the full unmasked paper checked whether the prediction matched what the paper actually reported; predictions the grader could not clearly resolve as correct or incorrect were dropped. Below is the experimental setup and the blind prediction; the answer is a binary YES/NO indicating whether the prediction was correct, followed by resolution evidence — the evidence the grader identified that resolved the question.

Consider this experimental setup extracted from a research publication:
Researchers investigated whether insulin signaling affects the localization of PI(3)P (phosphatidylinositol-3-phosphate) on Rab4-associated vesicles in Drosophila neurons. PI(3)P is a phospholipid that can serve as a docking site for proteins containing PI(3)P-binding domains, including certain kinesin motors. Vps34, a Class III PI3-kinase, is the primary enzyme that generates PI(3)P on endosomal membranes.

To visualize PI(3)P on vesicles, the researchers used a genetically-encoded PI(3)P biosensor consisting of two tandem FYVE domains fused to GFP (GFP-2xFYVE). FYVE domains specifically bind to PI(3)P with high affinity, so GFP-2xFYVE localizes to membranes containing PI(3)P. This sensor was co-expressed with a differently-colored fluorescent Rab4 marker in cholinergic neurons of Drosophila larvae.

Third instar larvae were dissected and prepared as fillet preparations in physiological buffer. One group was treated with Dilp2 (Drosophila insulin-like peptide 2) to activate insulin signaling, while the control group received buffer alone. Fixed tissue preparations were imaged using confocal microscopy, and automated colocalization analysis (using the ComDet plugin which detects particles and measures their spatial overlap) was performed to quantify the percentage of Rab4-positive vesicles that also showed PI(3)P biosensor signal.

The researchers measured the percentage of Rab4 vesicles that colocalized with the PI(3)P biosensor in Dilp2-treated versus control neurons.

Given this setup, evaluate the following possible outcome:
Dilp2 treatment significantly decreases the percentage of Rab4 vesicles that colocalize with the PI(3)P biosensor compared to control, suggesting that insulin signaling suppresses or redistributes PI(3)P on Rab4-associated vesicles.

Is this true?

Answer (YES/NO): NO